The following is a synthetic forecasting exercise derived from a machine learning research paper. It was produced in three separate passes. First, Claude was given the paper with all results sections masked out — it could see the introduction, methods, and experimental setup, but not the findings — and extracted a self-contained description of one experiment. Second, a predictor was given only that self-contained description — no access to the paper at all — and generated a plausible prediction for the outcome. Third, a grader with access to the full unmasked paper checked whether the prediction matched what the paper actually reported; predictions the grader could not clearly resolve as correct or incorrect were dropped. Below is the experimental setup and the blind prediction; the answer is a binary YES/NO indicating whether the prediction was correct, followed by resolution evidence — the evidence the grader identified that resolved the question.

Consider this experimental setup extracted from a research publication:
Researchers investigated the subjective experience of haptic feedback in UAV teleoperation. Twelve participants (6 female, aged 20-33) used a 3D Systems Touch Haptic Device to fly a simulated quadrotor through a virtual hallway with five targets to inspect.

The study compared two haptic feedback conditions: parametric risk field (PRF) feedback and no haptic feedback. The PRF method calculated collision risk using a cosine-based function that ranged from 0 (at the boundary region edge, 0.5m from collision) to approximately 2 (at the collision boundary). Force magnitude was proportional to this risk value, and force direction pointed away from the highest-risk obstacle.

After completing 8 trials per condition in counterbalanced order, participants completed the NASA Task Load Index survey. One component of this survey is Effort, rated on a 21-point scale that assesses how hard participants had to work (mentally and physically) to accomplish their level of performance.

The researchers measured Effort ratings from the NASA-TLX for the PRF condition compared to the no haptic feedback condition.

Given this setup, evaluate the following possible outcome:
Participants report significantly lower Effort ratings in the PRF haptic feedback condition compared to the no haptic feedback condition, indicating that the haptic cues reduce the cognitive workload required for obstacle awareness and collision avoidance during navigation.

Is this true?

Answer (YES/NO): NO